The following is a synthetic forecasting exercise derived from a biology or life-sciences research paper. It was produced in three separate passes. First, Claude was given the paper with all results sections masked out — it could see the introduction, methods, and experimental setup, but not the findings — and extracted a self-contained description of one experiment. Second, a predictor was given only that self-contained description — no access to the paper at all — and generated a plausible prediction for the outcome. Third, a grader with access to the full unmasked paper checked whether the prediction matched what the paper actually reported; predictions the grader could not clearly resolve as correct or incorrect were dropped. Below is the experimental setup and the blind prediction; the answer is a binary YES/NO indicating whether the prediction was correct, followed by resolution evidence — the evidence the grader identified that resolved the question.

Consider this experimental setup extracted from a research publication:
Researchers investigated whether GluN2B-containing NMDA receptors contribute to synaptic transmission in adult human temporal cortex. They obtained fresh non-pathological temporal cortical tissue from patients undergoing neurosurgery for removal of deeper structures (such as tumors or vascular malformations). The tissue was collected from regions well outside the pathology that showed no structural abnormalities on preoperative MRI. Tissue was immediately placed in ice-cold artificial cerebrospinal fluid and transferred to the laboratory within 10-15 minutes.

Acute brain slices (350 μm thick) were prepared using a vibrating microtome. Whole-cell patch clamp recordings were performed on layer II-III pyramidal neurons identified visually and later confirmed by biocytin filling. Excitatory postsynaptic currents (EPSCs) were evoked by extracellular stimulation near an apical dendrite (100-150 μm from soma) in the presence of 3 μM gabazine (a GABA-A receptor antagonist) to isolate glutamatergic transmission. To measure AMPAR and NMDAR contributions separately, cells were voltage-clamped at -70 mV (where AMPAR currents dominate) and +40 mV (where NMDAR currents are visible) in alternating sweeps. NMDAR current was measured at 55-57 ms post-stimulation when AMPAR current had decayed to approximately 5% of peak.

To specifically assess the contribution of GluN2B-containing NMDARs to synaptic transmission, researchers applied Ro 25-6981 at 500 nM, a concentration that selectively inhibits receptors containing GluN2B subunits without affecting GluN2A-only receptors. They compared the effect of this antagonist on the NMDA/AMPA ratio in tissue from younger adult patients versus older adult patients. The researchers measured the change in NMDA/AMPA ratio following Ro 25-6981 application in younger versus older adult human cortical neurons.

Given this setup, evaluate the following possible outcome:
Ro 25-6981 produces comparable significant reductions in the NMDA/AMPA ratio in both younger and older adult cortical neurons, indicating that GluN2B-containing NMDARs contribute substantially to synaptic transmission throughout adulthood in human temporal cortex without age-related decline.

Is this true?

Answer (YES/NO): NO